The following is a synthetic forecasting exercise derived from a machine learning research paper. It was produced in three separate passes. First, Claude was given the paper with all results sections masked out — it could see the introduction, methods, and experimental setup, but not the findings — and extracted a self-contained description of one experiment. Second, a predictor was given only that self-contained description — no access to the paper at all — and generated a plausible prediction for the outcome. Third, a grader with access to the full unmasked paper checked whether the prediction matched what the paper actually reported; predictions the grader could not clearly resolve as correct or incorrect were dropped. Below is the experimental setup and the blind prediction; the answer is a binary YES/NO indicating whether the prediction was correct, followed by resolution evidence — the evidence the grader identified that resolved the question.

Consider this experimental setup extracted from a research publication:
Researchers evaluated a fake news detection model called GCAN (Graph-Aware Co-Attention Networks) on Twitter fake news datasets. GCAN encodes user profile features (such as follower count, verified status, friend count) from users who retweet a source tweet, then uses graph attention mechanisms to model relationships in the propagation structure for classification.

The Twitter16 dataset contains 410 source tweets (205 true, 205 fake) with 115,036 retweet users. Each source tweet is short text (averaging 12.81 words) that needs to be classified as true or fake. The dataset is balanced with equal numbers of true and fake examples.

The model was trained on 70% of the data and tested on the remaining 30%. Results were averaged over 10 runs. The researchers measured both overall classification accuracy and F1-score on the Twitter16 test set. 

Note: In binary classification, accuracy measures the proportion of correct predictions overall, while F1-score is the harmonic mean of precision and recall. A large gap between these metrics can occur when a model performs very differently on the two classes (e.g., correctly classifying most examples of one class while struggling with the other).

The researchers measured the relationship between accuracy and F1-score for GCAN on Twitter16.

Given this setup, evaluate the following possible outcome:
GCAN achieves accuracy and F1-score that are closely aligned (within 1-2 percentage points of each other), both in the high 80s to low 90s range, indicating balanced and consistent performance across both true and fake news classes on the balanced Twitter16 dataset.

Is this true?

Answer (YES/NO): NO